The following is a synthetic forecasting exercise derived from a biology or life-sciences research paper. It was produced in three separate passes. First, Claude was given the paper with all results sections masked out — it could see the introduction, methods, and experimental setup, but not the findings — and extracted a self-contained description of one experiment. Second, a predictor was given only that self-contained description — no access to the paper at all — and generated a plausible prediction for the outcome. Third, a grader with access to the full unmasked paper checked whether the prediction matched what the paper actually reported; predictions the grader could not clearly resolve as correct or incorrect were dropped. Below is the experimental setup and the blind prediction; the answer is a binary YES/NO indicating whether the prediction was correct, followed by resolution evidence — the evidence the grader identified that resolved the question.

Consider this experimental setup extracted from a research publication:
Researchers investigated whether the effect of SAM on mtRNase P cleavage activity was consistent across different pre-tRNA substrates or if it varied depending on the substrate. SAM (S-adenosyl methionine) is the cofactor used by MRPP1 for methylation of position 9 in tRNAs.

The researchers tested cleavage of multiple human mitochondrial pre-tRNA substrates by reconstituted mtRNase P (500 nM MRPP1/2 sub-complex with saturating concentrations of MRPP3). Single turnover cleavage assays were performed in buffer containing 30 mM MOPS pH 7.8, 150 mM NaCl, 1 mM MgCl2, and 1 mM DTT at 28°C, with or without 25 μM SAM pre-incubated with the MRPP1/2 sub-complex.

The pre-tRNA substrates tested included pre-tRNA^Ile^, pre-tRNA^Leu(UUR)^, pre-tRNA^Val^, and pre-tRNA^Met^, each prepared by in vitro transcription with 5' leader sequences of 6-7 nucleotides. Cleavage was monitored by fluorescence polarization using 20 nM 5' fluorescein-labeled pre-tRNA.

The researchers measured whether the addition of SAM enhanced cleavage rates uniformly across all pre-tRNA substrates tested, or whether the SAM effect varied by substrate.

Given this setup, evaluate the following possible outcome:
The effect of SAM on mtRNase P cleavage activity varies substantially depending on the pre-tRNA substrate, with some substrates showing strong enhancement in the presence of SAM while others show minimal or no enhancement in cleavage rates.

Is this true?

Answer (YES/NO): YES